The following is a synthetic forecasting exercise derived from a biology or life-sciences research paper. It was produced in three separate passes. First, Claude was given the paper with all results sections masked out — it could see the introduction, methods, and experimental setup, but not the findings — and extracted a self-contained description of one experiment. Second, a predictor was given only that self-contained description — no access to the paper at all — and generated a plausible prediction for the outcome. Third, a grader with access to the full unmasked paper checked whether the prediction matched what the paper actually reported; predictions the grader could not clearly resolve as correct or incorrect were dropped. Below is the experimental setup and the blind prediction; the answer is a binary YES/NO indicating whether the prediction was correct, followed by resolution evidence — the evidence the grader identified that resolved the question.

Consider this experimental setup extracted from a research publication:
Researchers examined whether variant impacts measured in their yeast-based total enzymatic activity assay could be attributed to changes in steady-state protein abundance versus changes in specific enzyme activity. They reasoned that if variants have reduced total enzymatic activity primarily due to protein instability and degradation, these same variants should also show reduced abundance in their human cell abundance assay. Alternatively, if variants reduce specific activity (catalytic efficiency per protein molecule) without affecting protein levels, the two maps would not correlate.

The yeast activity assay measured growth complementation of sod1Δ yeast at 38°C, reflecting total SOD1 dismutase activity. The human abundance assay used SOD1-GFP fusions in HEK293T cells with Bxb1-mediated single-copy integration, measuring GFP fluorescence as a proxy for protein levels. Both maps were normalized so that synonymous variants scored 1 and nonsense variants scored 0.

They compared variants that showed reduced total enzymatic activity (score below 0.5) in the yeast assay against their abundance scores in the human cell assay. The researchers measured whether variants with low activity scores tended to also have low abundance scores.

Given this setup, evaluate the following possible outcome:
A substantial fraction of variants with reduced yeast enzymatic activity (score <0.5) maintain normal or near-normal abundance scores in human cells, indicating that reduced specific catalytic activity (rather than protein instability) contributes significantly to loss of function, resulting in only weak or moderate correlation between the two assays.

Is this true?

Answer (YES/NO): YES